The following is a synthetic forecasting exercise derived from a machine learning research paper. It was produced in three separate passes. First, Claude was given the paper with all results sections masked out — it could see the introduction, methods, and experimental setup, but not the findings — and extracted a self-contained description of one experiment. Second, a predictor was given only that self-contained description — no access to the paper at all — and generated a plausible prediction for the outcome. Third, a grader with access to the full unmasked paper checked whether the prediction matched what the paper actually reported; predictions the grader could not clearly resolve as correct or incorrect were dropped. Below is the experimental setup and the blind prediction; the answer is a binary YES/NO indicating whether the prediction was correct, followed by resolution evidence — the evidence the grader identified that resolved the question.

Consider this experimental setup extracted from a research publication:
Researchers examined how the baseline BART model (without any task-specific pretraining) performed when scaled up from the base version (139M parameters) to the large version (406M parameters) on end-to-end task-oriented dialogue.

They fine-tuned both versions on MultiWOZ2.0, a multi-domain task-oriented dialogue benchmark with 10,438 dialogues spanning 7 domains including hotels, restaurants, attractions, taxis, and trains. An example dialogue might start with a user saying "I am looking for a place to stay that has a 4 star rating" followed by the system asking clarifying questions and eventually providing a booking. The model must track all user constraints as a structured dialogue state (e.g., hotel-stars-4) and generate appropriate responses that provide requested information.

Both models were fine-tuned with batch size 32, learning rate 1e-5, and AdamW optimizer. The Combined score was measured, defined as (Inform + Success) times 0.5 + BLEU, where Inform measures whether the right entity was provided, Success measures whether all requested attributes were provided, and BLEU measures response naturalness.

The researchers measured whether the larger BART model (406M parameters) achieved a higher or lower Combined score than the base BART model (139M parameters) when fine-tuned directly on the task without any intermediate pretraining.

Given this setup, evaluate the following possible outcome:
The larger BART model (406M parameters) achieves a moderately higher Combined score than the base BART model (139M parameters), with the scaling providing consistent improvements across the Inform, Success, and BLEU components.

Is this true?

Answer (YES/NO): NO